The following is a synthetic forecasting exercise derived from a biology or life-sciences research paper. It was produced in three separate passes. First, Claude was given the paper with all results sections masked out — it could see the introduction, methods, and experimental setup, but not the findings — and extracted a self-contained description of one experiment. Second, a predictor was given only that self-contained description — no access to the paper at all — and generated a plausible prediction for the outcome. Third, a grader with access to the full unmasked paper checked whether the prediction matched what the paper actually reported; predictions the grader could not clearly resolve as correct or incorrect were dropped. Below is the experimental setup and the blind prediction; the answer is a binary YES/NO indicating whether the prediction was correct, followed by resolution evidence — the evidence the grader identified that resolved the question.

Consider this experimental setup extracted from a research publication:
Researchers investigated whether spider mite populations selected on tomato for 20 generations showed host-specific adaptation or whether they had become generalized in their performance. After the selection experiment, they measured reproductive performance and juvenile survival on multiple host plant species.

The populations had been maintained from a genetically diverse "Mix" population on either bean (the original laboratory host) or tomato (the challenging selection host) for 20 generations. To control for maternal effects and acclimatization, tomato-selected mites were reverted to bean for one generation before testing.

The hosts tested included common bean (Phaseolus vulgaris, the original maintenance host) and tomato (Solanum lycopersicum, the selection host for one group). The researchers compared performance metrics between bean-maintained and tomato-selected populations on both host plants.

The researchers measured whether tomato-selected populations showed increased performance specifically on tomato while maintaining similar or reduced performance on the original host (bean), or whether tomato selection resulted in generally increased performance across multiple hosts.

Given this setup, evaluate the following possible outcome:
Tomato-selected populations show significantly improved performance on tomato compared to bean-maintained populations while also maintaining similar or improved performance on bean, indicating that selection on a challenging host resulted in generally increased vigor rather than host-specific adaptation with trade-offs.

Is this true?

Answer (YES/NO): YES